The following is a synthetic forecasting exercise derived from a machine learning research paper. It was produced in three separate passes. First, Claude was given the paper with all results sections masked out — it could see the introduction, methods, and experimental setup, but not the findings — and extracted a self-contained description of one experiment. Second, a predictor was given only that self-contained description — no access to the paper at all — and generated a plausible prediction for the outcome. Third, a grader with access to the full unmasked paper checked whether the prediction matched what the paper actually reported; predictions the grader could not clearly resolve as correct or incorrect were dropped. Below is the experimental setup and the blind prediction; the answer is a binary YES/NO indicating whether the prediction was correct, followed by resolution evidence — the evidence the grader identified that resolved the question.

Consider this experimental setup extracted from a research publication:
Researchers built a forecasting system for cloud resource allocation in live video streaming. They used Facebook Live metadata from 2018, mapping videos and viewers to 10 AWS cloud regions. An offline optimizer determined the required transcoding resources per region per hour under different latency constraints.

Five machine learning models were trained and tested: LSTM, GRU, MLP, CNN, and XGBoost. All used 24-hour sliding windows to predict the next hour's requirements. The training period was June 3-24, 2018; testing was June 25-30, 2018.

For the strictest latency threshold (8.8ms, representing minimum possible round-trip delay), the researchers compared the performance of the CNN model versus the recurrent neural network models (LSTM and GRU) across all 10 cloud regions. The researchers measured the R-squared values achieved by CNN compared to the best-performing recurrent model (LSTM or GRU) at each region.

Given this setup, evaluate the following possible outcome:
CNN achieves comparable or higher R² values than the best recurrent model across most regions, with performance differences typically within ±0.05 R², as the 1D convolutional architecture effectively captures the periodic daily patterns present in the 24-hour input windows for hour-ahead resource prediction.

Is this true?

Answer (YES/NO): NO